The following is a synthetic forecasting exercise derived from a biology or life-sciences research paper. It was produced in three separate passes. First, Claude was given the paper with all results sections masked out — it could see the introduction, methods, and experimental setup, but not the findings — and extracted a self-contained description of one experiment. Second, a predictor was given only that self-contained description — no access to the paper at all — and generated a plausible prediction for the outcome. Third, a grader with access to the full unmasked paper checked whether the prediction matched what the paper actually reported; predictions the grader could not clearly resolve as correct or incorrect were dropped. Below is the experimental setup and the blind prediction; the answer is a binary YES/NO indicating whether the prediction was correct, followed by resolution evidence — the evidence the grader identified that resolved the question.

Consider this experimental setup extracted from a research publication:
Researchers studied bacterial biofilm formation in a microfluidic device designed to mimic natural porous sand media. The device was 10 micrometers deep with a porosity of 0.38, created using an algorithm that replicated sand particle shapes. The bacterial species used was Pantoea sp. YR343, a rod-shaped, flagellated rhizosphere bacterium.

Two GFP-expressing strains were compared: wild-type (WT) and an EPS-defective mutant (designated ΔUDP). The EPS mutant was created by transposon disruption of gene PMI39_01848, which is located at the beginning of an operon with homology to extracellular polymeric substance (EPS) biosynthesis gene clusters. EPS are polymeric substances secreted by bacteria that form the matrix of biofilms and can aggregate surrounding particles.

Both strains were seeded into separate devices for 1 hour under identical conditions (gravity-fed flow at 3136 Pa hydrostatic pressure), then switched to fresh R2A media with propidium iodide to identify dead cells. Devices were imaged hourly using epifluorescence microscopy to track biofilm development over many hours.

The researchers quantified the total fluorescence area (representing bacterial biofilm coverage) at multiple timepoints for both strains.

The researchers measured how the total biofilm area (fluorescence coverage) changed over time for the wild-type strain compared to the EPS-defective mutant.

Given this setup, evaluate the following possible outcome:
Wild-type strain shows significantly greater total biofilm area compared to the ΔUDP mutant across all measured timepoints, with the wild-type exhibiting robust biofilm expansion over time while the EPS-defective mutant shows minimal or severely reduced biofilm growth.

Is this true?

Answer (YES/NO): NO